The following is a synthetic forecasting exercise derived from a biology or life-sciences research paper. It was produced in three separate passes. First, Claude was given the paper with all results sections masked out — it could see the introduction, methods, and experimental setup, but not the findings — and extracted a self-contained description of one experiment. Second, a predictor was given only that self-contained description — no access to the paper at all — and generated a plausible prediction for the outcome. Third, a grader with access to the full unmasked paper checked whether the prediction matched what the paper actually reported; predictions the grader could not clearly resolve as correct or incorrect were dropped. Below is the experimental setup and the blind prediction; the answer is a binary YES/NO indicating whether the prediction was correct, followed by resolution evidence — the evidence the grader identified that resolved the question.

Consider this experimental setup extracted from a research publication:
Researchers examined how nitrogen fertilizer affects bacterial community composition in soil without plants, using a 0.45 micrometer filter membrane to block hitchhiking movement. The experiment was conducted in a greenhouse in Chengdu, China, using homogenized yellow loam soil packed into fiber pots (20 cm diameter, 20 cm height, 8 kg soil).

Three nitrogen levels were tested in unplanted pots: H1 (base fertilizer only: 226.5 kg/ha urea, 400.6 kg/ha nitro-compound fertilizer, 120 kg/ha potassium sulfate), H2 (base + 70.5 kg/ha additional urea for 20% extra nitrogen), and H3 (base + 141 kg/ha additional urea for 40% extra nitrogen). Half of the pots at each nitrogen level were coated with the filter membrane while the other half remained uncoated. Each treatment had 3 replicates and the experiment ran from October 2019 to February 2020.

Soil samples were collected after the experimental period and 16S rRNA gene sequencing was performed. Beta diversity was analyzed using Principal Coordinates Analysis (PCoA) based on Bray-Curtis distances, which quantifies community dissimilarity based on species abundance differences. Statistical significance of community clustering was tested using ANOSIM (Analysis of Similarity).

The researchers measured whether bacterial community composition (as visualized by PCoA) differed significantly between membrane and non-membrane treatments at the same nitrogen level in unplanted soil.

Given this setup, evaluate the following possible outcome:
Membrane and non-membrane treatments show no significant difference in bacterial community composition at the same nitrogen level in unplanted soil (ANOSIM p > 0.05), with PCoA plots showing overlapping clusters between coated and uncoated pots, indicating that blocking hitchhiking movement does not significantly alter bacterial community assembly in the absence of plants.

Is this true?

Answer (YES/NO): YES